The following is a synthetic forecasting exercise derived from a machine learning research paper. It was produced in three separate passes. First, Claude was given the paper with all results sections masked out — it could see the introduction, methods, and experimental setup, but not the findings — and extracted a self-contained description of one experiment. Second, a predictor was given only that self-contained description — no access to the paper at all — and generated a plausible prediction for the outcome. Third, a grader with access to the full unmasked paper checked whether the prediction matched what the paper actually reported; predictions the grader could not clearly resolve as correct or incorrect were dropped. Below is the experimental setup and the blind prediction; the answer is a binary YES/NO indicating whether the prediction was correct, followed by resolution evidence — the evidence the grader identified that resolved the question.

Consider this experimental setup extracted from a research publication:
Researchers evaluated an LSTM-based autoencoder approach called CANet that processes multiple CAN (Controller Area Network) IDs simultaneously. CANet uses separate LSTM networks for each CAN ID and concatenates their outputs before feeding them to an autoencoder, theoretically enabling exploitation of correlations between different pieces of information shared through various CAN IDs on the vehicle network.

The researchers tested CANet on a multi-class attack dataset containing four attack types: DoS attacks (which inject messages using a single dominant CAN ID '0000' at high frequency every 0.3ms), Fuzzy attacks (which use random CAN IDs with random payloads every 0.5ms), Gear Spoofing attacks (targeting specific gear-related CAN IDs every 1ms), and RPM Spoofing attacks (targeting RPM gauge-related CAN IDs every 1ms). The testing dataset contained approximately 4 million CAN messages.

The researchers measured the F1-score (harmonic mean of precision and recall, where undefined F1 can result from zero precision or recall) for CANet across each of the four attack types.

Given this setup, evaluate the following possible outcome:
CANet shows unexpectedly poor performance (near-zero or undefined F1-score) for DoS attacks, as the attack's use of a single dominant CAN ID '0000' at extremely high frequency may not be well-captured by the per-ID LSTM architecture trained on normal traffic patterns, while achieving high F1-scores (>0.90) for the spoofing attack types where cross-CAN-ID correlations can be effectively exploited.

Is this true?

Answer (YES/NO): NO